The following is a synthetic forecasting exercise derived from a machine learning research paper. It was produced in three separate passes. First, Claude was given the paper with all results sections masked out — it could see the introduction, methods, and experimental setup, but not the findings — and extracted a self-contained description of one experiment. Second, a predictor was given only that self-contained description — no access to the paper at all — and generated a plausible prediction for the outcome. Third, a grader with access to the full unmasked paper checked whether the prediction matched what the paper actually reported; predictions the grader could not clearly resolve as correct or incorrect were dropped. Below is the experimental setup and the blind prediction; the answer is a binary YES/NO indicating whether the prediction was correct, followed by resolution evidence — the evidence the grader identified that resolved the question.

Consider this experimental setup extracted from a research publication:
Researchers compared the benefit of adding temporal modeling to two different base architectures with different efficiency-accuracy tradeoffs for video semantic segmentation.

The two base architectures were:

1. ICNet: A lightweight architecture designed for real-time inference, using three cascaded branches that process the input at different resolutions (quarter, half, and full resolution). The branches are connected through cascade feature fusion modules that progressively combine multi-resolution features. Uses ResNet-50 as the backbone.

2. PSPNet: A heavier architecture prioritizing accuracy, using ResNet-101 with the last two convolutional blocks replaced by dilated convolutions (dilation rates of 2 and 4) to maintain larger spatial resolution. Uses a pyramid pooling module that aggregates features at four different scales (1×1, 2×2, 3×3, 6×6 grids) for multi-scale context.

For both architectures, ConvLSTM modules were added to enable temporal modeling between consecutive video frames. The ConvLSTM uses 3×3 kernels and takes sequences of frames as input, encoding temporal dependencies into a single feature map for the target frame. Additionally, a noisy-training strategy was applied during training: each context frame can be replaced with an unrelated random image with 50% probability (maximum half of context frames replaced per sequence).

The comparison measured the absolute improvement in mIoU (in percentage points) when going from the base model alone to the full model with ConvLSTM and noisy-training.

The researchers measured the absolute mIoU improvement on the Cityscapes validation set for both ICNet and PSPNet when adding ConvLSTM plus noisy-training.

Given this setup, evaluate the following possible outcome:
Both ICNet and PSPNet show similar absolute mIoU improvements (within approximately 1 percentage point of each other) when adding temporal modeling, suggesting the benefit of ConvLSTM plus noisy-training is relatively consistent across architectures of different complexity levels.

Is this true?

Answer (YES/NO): NO